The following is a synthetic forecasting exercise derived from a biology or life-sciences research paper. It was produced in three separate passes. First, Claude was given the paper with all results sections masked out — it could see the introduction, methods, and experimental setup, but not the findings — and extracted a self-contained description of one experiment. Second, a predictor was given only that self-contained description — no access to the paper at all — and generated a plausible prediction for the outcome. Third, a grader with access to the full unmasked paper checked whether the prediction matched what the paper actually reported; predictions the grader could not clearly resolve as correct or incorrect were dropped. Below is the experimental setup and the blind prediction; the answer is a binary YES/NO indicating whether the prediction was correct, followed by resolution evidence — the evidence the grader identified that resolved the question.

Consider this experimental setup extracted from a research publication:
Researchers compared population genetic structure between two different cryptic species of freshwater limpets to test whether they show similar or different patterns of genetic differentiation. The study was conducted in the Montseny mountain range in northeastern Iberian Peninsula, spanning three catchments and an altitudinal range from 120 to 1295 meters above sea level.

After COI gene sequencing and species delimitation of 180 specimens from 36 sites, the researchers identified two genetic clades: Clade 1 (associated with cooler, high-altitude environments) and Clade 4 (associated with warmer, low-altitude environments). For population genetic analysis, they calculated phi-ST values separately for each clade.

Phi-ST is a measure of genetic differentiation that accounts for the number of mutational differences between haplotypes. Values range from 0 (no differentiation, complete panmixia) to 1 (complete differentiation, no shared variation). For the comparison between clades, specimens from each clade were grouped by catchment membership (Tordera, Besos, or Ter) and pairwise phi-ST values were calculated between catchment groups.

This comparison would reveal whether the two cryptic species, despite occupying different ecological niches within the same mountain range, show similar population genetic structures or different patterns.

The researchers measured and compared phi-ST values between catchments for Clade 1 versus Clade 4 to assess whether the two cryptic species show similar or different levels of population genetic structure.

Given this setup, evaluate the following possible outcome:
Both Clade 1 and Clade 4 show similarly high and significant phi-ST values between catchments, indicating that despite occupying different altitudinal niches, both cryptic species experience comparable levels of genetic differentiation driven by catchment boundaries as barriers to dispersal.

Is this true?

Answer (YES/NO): NO